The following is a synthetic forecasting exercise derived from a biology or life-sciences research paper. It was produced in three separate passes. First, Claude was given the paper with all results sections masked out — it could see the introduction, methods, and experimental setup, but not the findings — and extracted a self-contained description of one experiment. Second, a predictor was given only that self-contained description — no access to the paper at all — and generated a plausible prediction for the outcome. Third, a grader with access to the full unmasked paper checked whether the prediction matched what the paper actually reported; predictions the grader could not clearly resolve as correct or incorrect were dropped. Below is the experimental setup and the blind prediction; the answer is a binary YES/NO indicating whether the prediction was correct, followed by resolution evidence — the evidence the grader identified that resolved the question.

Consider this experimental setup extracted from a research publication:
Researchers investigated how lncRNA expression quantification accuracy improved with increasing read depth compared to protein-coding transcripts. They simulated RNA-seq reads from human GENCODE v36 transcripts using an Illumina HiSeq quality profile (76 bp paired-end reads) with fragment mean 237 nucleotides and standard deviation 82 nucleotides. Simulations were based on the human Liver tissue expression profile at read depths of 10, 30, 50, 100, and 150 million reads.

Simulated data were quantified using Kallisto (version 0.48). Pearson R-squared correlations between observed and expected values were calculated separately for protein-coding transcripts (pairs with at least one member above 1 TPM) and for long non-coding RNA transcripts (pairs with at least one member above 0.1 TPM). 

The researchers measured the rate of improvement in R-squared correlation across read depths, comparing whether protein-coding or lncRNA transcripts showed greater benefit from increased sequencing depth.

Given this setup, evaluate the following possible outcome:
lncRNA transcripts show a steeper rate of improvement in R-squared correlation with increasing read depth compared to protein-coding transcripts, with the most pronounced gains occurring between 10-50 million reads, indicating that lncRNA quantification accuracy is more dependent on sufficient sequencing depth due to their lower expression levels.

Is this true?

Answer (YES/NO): NO